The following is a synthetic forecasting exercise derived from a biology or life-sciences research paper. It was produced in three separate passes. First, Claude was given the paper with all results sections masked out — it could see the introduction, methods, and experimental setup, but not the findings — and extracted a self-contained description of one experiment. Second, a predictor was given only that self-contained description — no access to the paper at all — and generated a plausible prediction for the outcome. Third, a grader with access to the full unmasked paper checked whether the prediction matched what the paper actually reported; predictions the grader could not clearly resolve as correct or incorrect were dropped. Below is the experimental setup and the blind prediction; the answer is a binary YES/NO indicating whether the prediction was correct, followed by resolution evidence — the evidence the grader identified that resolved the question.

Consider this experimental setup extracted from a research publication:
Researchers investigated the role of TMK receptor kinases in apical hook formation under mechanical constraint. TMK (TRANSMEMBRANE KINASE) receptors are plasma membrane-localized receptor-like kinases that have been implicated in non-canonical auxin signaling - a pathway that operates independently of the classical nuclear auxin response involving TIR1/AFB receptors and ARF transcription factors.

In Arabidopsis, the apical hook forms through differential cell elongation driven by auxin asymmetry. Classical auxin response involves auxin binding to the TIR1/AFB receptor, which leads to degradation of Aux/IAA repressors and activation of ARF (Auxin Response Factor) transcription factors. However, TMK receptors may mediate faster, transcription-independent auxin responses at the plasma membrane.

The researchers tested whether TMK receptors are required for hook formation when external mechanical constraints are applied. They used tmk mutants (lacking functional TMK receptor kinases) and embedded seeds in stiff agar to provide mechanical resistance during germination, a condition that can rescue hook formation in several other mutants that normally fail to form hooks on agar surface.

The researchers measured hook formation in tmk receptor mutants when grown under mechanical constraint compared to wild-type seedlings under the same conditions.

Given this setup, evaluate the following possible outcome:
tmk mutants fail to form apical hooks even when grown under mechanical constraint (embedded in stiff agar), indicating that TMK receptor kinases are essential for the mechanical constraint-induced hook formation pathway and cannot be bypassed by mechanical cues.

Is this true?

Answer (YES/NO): YES